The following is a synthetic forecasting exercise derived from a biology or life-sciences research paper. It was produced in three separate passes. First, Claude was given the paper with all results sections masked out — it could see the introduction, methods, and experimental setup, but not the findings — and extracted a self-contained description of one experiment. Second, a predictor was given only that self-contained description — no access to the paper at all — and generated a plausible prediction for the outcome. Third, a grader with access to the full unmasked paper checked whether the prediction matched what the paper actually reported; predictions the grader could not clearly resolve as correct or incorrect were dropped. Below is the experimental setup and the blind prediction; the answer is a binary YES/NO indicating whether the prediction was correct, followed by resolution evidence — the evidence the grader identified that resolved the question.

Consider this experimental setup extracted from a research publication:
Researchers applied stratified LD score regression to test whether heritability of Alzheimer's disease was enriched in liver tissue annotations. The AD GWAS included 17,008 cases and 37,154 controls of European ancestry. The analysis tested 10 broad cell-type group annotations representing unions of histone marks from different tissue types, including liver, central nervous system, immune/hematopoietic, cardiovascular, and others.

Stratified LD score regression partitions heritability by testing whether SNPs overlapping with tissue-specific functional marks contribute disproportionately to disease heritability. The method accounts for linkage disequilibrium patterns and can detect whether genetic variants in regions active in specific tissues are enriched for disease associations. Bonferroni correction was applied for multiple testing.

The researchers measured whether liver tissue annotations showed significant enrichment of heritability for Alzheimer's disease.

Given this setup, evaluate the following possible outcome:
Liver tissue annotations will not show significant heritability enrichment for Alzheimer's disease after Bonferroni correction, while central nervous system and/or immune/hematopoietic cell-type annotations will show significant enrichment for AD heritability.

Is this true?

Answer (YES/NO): NO